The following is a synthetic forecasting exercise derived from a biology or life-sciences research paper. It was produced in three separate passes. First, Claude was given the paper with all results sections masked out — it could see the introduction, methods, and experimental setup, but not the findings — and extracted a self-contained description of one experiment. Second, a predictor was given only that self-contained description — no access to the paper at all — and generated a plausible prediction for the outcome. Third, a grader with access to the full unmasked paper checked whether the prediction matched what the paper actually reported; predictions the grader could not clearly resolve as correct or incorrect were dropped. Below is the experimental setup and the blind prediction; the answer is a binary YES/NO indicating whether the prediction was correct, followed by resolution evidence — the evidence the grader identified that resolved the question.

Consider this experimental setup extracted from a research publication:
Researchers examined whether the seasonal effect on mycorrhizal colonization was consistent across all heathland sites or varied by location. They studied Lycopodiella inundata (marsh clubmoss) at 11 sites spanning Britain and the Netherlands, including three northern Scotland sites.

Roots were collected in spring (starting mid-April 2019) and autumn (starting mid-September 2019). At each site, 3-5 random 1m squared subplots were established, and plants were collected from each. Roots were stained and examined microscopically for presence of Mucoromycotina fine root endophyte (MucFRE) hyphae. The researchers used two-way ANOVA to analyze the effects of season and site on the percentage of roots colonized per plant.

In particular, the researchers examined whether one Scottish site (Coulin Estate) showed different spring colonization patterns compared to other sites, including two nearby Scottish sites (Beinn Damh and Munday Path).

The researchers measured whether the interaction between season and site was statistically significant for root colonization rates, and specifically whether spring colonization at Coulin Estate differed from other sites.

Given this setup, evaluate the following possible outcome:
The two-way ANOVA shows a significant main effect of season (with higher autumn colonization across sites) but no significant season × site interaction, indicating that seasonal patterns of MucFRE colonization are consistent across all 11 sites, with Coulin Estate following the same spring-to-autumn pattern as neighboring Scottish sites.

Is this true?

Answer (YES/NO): NO